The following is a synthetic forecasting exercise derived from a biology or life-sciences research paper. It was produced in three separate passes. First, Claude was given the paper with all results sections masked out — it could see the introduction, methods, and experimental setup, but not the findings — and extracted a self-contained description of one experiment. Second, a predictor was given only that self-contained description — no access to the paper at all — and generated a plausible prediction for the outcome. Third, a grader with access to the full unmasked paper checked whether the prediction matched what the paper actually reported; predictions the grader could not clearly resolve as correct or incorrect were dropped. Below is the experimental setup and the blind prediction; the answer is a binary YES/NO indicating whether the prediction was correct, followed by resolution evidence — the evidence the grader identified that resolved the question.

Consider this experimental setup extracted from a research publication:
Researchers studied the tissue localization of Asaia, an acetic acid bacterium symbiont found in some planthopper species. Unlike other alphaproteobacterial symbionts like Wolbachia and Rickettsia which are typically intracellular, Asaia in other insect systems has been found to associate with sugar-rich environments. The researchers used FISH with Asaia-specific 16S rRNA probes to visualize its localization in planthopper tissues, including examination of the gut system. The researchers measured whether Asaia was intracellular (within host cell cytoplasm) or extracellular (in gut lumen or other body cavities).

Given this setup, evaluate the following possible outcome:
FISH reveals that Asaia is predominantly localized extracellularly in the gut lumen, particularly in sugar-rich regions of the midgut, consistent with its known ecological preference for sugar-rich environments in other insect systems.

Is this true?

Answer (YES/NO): NO